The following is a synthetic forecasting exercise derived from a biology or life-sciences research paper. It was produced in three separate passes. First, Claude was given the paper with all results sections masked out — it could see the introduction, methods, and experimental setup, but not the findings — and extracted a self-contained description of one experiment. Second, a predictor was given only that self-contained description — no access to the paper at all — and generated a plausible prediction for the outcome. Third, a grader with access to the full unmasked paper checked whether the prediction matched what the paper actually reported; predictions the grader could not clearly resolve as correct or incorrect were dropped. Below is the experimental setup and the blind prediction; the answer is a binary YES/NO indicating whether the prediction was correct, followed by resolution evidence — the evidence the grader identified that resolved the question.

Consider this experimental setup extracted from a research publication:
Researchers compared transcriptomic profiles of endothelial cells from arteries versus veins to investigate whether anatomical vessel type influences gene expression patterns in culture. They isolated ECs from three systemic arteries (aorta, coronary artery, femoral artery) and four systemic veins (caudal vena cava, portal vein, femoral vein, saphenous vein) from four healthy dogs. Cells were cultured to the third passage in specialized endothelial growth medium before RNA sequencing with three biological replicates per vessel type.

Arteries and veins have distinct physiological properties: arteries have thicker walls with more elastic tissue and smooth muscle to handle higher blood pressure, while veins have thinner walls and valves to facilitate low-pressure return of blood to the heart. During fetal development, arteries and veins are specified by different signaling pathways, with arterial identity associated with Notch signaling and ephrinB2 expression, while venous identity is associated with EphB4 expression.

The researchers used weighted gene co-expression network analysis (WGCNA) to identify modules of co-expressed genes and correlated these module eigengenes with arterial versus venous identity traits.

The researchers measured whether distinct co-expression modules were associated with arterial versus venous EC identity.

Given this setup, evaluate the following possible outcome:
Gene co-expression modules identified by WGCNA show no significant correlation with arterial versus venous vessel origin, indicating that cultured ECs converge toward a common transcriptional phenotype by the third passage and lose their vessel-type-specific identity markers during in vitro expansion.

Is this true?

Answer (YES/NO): NO